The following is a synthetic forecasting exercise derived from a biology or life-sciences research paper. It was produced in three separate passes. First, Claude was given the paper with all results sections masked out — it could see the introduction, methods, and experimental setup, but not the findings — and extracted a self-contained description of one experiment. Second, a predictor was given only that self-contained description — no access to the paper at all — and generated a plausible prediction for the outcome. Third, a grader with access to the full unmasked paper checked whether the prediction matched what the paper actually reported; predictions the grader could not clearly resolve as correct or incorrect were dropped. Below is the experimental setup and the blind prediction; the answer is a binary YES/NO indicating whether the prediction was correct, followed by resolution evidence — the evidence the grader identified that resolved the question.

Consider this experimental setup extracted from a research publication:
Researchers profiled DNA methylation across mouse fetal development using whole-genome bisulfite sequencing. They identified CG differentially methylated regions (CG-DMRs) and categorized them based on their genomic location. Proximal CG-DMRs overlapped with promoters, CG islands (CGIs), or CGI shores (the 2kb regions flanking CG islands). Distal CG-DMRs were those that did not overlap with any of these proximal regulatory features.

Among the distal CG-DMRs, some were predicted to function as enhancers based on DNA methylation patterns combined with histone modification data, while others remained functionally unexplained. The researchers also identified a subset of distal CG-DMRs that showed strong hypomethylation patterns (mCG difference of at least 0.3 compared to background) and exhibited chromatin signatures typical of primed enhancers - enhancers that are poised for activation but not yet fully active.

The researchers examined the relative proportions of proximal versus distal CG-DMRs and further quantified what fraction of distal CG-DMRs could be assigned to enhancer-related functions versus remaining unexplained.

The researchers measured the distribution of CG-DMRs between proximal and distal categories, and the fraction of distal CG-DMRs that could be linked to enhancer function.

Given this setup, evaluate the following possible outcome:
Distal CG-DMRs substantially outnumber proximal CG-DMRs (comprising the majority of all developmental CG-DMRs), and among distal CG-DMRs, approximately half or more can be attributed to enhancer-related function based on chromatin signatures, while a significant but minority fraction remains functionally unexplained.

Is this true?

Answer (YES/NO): NO